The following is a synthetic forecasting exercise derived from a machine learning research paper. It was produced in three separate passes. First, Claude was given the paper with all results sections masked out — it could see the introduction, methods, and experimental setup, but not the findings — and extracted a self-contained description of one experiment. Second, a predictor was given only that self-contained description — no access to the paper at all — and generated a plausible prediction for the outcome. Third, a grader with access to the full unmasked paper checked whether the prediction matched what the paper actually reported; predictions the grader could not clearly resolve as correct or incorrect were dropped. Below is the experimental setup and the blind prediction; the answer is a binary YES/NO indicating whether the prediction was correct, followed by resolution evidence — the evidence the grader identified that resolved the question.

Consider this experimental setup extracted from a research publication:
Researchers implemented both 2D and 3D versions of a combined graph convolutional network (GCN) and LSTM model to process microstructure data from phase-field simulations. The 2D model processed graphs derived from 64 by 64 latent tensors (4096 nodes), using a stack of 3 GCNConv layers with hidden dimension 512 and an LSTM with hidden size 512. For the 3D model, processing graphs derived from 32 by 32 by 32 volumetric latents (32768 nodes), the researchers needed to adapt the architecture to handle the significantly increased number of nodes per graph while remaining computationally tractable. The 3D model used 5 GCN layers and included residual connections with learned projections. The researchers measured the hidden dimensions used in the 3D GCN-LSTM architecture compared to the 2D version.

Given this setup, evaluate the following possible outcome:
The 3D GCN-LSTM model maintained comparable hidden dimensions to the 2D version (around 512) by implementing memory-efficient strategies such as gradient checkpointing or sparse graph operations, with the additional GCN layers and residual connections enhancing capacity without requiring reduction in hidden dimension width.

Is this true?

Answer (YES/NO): NO